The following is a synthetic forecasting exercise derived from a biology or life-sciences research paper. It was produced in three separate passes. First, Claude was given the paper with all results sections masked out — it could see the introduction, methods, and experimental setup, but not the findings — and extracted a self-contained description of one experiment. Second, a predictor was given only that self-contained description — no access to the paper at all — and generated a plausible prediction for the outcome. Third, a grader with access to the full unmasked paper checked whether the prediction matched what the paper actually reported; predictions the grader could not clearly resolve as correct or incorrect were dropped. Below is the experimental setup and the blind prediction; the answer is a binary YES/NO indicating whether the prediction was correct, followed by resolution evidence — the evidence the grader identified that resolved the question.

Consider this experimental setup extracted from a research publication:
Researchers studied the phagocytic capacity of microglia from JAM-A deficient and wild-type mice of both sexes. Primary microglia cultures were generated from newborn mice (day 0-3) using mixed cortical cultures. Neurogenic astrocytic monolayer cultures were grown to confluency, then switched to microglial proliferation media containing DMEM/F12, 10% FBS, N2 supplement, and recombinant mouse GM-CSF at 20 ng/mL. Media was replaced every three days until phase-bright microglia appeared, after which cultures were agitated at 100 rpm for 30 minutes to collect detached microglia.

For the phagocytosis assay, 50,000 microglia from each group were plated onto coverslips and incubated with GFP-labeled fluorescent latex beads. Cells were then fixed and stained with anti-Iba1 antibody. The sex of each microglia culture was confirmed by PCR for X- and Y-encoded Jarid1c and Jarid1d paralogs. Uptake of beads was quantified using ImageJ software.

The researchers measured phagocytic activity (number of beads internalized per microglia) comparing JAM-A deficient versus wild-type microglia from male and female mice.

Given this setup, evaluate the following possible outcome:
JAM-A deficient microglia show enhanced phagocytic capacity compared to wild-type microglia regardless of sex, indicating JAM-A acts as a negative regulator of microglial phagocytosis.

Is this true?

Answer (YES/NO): NO